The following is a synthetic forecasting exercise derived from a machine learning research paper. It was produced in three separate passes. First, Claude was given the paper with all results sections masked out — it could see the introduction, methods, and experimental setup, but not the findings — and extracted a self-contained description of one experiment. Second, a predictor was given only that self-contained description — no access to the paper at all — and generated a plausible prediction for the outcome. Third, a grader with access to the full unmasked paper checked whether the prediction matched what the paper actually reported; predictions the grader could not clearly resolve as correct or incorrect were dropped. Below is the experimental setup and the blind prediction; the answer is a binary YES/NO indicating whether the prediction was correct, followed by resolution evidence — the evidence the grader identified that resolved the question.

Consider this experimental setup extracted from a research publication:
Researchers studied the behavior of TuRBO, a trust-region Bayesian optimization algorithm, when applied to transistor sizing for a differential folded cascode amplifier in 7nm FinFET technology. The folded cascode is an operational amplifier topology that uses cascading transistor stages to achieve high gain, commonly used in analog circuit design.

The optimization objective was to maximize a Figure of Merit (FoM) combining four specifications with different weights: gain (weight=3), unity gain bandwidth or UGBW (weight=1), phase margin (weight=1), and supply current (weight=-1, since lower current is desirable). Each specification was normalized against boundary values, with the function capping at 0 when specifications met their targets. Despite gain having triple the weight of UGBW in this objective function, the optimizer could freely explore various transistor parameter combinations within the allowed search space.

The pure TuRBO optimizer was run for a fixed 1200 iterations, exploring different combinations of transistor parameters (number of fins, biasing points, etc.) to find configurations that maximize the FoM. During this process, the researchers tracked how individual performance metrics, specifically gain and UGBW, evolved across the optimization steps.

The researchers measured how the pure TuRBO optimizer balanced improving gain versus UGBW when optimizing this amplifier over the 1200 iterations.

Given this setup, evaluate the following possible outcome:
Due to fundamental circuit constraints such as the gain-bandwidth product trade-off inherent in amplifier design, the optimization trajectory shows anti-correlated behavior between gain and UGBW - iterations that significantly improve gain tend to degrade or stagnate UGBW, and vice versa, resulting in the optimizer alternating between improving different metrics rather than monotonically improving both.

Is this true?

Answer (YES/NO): NO